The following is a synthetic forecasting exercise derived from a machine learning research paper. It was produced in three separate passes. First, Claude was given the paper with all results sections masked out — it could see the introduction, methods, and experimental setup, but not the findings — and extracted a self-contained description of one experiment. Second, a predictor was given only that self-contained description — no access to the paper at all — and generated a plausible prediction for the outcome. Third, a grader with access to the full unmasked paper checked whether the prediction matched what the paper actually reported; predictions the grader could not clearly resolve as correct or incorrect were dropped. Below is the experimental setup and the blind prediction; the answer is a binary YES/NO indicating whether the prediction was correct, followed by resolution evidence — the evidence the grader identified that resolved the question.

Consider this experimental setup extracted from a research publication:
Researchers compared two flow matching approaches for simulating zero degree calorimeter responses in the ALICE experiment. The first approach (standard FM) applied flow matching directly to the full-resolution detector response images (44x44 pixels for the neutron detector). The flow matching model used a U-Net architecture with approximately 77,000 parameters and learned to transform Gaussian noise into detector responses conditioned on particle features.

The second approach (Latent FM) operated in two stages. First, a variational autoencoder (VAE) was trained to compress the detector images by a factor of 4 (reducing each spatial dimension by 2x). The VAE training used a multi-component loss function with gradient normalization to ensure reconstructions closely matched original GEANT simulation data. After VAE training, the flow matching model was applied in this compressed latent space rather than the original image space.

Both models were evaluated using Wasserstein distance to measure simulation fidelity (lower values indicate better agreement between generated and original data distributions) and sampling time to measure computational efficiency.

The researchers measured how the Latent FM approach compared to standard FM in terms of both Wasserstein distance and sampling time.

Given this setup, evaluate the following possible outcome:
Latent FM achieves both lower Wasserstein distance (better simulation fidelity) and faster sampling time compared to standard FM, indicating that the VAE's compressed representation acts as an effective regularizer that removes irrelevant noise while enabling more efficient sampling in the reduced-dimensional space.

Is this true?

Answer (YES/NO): NO